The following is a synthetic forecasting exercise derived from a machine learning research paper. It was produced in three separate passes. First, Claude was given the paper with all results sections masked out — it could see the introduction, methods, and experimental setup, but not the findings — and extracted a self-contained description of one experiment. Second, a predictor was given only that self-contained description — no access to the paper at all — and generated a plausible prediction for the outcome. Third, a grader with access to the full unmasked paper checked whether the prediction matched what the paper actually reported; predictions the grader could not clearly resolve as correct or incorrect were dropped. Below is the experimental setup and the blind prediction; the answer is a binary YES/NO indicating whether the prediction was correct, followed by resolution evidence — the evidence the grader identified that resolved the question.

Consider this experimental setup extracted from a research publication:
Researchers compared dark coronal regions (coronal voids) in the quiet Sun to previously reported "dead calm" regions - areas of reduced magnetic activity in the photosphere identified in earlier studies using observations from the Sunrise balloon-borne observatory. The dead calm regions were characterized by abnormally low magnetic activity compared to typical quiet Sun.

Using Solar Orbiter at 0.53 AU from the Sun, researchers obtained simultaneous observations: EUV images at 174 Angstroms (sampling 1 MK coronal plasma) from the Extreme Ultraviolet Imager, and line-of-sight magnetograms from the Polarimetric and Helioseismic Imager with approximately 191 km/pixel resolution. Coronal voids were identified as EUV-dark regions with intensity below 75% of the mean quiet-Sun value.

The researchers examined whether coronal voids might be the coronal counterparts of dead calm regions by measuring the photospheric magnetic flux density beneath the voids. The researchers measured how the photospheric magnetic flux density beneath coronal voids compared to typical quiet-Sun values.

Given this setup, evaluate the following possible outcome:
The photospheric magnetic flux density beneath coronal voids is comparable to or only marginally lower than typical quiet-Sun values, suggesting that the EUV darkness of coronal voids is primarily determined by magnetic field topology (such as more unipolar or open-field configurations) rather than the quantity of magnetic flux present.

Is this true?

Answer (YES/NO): NO